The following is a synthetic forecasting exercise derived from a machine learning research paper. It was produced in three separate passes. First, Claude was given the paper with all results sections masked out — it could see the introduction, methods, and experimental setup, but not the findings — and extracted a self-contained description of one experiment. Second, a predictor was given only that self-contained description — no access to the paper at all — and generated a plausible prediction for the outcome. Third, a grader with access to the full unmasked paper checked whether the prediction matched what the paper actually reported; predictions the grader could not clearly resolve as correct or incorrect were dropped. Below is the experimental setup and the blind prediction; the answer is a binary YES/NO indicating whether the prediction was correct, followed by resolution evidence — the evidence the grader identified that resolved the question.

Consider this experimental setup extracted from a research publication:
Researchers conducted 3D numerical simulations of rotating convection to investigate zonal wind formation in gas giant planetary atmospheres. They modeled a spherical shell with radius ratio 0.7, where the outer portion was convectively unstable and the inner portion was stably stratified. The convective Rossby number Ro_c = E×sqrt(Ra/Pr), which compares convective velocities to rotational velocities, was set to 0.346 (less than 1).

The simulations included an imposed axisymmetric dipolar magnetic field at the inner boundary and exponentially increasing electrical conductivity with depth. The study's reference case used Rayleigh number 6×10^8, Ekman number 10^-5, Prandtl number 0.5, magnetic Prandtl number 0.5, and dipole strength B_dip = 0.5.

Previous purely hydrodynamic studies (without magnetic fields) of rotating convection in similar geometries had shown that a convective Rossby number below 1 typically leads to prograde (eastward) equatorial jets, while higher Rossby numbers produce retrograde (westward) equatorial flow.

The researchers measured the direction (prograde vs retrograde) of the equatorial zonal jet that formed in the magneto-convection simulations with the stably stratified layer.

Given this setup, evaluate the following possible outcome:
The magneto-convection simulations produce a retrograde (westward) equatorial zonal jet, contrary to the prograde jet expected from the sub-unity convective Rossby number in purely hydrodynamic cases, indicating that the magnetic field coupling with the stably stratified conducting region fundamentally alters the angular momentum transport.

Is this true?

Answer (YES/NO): NO